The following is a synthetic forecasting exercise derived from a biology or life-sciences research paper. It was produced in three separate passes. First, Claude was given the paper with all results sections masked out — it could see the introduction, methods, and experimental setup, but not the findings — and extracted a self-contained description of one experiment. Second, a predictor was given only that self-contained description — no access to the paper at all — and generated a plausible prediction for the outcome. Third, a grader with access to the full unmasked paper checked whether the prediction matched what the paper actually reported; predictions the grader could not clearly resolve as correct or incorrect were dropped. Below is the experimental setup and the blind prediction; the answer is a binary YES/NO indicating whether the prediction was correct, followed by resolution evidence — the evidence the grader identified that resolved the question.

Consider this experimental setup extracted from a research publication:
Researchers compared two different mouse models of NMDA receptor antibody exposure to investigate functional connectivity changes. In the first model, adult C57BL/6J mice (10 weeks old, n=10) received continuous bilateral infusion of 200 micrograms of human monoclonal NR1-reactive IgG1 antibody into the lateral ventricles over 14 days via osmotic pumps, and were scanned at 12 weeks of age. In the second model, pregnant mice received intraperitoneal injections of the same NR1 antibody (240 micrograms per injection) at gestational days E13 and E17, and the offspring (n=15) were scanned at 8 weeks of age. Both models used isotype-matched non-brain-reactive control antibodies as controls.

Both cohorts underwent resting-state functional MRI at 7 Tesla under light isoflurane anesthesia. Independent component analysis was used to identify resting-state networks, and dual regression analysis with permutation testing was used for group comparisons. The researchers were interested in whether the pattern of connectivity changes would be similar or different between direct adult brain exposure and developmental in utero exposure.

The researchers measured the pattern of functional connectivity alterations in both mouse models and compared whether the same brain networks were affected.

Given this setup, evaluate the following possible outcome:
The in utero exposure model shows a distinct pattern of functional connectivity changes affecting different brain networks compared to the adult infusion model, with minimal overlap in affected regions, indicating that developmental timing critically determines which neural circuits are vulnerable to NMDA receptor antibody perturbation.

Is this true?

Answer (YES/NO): NO